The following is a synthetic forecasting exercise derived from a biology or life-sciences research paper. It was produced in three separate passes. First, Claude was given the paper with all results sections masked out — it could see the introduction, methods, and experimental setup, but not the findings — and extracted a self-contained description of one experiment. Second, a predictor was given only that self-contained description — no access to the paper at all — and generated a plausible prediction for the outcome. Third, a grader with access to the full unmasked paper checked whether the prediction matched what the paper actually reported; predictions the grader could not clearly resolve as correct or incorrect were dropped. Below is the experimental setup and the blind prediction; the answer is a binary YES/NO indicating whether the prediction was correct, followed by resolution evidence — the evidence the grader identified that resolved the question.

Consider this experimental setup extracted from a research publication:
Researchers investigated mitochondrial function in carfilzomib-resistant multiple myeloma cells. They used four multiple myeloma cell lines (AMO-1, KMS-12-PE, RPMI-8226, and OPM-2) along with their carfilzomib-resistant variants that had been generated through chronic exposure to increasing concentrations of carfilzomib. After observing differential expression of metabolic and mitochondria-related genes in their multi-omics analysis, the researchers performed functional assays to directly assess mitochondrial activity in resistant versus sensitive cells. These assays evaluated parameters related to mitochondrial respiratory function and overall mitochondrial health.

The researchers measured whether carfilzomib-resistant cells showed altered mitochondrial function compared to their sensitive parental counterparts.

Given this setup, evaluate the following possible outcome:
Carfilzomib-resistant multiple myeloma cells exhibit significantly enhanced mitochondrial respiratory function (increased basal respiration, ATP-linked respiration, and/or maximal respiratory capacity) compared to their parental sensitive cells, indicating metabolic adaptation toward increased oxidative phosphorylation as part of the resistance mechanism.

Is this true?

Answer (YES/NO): NO